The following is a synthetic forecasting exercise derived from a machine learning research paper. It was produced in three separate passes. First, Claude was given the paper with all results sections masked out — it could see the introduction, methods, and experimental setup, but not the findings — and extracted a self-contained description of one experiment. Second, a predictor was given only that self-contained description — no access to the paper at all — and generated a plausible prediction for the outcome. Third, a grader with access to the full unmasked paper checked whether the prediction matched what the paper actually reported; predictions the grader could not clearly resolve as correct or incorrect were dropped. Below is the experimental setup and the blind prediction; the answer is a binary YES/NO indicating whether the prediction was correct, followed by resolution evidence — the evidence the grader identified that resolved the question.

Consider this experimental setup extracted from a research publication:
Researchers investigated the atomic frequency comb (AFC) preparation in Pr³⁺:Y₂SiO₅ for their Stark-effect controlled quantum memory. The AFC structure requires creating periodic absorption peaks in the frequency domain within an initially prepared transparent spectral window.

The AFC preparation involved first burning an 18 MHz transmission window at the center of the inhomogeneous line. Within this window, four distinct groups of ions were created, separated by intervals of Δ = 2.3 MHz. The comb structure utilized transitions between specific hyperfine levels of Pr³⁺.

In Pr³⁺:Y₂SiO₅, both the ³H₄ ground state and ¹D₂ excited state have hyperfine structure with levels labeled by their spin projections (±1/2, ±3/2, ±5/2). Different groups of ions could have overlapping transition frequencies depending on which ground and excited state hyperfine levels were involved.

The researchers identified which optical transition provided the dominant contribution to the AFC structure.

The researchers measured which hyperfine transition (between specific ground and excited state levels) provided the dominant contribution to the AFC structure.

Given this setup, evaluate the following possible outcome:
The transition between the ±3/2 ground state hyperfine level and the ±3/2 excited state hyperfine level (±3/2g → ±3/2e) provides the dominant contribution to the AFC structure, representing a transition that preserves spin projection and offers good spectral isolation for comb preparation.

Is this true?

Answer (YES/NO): NO